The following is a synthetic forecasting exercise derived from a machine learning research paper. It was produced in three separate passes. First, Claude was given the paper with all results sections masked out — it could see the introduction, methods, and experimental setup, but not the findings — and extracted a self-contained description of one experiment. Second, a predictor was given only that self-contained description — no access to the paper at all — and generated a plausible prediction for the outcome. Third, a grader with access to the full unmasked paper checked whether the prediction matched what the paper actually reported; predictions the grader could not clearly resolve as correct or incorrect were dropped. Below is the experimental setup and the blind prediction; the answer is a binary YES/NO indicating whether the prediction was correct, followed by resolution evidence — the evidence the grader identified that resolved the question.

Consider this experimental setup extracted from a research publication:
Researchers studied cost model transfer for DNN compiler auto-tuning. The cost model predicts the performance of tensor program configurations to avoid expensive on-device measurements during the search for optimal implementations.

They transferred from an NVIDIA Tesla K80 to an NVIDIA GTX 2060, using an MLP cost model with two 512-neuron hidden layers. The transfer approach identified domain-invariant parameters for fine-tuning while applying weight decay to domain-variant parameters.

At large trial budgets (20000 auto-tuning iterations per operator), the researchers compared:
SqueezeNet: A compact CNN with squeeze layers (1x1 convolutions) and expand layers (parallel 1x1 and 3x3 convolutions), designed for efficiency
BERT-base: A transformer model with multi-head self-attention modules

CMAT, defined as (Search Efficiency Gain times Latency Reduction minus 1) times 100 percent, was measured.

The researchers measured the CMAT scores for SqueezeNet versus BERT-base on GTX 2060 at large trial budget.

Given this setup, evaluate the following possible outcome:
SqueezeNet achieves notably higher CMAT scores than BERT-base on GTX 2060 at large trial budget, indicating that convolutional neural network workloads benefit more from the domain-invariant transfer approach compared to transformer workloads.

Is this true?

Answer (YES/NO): NO